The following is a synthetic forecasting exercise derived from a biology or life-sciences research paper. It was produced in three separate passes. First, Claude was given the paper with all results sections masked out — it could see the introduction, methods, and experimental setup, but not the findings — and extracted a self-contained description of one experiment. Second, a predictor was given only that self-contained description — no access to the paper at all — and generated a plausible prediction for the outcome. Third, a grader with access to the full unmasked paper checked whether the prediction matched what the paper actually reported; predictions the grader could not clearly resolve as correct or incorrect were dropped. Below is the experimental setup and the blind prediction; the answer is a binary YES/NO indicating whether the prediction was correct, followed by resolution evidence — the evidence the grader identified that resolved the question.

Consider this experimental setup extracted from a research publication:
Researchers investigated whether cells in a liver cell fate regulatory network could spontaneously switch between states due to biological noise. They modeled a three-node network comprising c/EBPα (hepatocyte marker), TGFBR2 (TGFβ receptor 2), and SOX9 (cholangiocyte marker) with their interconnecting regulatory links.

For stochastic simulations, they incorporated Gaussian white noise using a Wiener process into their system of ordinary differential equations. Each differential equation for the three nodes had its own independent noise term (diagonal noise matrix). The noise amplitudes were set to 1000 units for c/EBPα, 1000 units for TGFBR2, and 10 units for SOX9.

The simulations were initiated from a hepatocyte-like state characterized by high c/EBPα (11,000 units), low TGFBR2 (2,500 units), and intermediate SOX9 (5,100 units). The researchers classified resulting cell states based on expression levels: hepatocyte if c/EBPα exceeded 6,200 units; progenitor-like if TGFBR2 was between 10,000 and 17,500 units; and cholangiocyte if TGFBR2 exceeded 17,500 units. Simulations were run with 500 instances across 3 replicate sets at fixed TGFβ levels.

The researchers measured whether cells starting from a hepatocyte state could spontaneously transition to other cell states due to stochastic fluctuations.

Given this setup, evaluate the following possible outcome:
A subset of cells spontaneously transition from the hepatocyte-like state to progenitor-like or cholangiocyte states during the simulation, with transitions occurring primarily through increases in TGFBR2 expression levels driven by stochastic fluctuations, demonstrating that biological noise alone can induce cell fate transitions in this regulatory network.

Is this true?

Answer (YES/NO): YES